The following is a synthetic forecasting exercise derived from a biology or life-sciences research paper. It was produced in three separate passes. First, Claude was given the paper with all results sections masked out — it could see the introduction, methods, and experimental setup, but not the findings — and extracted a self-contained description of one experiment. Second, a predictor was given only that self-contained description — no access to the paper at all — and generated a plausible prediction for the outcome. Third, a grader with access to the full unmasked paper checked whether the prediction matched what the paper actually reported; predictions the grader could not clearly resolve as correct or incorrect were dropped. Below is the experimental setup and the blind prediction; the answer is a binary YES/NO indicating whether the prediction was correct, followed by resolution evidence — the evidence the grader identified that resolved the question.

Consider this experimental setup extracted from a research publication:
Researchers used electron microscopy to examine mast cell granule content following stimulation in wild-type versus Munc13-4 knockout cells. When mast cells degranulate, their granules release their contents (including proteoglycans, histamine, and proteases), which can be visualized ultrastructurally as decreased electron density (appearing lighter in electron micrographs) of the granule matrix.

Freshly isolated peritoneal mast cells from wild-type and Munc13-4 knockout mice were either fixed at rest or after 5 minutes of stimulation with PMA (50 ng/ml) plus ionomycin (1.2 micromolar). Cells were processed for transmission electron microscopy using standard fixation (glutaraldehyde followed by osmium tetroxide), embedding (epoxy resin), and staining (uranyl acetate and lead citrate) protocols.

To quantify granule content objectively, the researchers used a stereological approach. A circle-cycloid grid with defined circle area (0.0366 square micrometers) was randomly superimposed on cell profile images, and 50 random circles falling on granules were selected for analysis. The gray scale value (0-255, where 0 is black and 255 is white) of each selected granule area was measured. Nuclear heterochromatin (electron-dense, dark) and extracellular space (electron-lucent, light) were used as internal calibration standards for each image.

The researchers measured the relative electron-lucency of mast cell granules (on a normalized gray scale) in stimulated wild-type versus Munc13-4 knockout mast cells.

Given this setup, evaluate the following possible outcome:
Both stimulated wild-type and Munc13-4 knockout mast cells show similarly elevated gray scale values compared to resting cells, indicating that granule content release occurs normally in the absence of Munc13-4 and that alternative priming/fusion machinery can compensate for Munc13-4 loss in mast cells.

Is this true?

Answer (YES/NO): NO